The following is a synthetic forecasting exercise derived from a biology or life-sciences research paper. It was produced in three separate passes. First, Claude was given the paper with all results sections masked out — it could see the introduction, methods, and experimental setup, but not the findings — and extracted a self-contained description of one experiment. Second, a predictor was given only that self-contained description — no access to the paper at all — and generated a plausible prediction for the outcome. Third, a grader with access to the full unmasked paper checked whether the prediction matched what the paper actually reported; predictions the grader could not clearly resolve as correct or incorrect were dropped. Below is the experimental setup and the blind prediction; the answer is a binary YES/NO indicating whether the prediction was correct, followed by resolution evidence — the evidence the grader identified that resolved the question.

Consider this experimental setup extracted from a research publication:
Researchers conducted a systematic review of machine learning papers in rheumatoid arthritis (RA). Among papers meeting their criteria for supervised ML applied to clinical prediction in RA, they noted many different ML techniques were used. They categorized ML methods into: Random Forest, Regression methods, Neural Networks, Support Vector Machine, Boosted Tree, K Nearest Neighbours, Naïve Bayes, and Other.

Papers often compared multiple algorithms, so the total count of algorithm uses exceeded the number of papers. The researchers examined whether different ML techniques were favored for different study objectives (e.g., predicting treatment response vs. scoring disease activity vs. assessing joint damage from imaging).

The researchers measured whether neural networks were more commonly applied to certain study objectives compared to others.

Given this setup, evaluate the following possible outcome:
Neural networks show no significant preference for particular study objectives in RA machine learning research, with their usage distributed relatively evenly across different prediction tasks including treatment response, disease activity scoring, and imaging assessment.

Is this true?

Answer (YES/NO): NO